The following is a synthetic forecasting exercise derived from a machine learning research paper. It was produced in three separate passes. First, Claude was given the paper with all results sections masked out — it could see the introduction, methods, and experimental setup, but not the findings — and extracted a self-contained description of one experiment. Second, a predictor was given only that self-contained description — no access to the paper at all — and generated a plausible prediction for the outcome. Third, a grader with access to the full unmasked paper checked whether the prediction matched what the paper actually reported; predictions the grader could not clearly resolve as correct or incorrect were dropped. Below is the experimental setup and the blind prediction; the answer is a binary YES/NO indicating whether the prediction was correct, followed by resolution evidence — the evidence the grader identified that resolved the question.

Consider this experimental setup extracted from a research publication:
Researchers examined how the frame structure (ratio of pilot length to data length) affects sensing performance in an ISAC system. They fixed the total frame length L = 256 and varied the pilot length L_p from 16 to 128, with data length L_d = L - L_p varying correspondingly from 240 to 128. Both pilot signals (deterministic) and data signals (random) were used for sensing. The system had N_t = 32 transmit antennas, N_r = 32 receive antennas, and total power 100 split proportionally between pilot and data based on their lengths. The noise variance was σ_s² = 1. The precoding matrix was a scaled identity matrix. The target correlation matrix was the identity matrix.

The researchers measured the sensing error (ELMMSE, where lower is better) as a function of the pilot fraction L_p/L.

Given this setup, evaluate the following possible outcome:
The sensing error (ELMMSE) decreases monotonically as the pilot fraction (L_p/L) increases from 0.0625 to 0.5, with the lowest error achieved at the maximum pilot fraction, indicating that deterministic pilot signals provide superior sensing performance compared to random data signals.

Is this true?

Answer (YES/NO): NO